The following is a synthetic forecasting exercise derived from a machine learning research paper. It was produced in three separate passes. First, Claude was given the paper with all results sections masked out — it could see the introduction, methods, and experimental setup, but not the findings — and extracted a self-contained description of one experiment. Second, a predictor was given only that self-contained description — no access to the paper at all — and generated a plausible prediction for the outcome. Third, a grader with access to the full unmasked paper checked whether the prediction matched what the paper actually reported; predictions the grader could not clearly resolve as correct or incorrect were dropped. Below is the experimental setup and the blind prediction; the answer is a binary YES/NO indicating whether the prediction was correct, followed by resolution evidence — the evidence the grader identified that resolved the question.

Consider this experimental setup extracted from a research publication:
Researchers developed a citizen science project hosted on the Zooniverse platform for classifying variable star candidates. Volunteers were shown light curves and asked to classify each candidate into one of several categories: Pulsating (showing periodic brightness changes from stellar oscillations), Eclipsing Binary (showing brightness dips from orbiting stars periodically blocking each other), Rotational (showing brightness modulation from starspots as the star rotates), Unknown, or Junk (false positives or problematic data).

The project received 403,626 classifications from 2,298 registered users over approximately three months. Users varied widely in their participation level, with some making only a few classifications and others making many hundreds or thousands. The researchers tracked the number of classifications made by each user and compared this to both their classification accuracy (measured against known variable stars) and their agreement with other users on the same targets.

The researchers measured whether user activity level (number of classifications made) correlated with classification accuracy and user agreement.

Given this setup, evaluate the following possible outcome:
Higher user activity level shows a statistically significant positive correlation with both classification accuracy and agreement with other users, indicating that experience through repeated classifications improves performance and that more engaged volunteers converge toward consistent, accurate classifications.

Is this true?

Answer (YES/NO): NO